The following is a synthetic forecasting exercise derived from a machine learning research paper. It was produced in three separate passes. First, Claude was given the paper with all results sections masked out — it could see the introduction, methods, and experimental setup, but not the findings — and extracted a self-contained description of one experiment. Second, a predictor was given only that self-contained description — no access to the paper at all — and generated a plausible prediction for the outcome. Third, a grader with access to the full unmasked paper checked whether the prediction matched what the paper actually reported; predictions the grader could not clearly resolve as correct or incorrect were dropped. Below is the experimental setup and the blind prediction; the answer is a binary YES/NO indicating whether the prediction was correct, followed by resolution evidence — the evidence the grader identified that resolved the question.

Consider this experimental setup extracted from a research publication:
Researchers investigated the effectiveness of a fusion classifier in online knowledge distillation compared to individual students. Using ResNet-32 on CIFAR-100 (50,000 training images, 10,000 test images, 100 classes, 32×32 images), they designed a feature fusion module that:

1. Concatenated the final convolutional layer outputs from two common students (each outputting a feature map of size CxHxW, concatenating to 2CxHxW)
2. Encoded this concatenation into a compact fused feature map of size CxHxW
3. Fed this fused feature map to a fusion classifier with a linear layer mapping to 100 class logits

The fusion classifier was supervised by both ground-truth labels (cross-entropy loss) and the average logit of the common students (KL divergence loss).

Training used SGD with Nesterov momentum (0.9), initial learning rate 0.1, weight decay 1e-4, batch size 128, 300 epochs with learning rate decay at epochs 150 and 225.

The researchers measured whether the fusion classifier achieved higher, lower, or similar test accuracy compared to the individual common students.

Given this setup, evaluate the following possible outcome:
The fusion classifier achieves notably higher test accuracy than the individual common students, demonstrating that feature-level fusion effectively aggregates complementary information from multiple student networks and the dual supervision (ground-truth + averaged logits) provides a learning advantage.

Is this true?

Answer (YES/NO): YES